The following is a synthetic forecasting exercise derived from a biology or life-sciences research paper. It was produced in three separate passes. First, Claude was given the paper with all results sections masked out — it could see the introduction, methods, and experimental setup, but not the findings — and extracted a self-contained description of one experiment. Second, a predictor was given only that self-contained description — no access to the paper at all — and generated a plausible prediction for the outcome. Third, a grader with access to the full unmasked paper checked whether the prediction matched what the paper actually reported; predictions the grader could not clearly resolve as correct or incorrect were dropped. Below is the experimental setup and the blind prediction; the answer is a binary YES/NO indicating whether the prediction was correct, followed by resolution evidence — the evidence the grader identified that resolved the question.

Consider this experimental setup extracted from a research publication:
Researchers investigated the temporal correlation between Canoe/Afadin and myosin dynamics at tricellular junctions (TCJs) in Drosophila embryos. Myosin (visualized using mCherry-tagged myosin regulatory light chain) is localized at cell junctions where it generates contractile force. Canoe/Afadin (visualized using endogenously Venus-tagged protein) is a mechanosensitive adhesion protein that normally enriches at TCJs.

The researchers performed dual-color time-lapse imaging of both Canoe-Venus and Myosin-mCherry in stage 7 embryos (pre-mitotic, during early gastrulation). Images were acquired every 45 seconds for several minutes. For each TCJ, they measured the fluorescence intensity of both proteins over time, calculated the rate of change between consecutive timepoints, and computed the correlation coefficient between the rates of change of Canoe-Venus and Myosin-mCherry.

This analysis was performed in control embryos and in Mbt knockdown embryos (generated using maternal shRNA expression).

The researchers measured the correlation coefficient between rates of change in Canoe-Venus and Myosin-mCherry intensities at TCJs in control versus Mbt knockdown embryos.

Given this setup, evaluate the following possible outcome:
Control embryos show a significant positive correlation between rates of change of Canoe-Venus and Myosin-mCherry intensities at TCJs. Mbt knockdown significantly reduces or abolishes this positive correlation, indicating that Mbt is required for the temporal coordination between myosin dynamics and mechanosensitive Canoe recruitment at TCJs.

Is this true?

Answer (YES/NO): YES